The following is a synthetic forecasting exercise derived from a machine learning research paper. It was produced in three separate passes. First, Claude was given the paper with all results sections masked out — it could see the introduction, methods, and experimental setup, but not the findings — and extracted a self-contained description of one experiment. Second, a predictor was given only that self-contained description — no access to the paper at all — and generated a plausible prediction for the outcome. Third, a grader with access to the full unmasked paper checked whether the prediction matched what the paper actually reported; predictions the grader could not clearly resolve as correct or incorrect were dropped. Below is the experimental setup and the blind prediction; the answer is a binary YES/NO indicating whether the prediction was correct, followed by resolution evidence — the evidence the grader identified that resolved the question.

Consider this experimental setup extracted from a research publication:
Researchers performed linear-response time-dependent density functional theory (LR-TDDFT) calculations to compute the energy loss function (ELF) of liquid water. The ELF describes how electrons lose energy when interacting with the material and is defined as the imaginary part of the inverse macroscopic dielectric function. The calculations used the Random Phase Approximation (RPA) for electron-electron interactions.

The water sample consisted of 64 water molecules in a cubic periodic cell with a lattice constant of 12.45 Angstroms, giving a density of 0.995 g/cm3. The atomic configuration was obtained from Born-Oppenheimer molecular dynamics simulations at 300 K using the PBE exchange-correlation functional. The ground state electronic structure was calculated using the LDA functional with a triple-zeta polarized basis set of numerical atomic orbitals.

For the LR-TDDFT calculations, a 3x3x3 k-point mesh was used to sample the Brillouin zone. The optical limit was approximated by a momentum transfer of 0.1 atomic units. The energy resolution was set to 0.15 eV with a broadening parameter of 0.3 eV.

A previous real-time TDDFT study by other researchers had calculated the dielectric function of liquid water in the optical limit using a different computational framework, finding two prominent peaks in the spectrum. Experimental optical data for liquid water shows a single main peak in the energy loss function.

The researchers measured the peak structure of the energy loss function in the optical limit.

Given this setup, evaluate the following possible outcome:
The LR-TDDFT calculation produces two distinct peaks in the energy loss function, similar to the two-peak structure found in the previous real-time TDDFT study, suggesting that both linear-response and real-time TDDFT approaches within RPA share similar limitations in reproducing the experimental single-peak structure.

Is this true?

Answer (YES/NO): NO